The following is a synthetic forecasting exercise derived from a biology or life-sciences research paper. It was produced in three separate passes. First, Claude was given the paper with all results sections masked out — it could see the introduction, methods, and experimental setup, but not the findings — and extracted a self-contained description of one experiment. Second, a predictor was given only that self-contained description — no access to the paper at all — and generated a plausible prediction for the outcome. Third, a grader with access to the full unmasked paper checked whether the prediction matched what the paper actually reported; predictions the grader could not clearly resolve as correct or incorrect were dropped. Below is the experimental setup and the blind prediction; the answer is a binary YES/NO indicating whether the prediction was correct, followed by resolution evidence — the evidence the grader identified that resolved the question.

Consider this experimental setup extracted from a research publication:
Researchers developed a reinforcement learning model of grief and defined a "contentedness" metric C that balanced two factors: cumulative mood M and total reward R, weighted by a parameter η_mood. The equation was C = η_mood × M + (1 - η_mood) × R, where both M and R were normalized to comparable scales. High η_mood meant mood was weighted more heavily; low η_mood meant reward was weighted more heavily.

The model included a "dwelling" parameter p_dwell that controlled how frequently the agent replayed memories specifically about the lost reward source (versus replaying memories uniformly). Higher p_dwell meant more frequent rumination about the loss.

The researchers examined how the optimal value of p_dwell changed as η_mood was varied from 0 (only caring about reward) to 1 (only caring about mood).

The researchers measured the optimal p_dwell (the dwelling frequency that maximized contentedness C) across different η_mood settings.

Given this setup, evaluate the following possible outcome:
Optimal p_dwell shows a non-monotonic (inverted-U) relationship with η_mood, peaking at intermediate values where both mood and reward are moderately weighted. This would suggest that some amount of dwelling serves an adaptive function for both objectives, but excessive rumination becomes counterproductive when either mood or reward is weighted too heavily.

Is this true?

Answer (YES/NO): NO